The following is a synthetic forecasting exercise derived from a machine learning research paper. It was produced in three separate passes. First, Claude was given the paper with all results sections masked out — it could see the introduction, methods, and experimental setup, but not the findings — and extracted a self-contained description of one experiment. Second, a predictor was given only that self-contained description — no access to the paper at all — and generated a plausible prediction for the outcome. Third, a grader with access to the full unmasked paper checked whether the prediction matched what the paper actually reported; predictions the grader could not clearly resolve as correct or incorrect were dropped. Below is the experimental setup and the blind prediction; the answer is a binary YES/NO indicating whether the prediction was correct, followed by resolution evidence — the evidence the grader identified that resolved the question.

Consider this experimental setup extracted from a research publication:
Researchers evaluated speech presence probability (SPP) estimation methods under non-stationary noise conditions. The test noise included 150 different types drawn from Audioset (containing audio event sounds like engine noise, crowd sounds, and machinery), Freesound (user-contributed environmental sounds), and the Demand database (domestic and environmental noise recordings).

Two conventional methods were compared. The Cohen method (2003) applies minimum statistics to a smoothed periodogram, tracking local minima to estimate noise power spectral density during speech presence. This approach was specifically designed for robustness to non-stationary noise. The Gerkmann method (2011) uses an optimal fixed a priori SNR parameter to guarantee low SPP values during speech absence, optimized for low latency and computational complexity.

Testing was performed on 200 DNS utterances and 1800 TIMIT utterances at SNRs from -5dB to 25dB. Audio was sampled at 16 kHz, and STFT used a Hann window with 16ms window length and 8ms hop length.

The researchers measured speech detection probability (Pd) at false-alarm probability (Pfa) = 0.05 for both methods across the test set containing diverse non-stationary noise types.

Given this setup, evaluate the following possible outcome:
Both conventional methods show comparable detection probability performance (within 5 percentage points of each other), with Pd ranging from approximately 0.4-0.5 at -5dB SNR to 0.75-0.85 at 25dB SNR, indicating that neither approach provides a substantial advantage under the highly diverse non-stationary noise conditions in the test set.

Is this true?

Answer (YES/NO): NO